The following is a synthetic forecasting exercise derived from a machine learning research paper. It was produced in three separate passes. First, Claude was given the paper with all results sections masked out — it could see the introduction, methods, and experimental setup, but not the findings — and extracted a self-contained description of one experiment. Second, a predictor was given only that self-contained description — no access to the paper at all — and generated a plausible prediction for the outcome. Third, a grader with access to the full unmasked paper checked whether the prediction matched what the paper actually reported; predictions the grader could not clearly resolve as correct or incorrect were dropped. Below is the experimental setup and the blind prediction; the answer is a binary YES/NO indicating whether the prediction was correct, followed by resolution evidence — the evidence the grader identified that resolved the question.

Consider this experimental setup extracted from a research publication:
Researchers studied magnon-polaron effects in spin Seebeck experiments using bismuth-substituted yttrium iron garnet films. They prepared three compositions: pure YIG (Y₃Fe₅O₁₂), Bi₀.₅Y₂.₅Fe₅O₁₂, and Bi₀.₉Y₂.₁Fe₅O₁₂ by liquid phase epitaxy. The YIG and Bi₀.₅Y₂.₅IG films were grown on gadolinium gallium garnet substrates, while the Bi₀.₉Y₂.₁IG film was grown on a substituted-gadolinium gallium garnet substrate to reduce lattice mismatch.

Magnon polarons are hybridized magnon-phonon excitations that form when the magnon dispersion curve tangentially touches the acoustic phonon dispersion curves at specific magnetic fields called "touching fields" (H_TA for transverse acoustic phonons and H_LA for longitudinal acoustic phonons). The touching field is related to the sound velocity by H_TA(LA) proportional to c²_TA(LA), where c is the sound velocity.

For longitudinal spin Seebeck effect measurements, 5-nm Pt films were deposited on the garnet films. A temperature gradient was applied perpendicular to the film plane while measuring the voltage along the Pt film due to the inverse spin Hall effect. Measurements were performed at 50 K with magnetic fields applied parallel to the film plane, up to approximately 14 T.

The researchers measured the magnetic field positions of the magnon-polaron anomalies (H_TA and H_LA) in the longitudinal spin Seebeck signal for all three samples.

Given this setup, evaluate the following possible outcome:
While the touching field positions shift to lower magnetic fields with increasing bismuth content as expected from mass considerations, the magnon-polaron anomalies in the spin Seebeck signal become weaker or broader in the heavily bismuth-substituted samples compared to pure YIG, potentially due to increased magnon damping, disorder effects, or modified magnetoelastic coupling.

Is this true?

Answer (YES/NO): NO